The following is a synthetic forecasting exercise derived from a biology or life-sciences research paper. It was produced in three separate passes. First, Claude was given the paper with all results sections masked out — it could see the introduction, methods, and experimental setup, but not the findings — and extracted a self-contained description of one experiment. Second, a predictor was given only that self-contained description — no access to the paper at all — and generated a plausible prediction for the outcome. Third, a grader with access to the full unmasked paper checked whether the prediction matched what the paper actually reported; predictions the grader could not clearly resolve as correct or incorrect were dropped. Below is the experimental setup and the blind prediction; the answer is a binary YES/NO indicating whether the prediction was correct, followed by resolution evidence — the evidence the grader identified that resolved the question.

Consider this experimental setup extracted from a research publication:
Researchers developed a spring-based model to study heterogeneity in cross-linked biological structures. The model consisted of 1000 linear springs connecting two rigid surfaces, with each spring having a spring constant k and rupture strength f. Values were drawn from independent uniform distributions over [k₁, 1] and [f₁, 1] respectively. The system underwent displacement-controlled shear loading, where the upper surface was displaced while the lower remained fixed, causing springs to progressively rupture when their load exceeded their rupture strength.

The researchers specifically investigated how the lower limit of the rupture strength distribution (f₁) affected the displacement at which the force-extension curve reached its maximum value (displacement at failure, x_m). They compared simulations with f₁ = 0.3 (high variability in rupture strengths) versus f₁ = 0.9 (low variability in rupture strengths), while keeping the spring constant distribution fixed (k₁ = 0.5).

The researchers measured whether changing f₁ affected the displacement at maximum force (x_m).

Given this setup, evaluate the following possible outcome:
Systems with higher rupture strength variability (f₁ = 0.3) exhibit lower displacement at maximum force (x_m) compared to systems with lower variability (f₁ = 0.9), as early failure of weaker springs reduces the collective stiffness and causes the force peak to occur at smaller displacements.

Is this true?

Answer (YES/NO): YES